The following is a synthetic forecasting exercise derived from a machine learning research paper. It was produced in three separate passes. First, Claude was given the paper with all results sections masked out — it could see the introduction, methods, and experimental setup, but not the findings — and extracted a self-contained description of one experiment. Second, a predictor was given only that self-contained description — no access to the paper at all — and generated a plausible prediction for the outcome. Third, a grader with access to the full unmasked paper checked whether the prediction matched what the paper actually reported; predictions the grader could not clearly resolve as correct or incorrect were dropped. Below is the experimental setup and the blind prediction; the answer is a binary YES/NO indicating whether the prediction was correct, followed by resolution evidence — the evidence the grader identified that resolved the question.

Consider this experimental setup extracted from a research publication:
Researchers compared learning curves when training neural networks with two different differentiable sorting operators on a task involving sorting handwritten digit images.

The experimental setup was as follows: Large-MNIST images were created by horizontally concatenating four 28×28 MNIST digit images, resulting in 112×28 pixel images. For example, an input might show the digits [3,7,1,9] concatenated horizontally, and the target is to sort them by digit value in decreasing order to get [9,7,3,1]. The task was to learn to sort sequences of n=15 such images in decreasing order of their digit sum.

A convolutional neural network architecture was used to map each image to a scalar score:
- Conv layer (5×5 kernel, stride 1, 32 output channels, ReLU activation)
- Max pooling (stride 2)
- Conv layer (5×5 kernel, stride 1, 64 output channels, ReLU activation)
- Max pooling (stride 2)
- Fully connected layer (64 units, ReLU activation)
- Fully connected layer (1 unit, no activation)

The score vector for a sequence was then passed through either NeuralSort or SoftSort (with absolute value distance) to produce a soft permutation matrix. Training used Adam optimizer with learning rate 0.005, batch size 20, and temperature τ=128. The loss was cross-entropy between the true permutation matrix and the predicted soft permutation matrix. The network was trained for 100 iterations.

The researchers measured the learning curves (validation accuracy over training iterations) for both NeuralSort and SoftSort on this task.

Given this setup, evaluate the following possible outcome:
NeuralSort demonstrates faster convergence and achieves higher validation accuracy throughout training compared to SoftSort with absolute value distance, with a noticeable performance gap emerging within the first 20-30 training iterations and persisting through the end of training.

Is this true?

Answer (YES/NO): NO